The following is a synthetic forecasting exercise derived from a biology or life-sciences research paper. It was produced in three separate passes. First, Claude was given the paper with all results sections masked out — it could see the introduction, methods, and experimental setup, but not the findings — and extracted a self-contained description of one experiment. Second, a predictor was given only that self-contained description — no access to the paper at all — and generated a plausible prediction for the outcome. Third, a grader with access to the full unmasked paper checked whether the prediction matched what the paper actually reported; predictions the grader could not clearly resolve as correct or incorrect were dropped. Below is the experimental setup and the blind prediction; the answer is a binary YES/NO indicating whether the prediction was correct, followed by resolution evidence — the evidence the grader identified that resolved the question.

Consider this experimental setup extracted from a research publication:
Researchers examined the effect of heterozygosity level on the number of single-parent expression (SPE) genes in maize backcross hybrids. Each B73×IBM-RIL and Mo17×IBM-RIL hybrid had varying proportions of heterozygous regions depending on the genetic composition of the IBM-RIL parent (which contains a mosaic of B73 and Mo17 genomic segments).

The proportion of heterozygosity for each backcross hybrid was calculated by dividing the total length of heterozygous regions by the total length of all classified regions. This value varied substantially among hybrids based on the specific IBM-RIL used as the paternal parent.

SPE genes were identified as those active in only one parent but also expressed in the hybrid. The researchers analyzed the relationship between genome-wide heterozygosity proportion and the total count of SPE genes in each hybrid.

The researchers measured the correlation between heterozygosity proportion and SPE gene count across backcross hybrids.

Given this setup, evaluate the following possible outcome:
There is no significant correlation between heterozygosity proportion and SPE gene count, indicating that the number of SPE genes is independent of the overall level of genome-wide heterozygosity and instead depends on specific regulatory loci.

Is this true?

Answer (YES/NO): NO